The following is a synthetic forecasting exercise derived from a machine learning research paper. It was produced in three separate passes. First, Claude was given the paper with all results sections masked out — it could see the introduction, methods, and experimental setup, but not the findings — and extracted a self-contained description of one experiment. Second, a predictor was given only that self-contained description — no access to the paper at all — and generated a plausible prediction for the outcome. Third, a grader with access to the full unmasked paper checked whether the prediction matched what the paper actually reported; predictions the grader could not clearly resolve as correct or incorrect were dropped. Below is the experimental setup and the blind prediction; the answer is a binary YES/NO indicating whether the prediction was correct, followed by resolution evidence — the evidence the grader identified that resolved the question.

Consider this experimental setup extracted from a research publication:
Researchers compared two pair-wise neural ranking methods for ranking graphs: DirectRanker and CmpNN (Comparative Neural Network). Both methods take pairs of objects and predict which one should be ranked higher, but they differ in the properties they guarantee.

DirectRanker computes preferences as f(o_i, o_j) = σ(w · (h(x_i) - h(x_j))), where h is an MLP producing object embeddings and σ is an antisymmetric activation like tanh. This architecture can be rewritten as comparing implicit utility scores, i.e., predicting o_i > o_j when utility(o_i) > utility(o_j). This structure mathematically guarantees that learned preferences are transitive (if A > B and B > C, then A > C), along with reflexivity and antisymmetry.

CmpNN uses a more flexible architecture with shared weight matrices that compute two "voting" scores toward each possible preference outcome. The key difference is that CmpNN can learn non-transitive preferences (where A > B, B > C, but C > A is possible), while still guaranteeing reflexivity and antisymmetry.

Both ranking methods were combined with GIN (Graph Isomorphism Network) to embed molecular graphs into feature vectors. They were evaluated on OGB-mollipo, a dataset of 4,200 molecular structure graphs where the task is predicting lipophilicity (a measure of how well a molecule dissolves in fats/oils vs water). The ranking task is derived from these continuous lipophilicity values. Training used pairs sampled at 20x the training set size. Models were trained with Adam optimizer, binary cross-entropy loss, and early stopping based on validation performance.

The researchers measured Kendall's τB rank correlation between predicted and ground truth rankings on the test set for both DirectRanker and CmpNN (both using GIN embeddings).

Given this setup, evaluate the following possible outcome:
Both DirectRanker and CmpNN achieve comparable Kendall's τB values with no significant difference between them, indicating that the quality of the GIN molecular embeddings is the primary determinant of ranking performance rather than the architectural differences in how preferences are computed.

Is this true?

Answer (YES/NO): YES